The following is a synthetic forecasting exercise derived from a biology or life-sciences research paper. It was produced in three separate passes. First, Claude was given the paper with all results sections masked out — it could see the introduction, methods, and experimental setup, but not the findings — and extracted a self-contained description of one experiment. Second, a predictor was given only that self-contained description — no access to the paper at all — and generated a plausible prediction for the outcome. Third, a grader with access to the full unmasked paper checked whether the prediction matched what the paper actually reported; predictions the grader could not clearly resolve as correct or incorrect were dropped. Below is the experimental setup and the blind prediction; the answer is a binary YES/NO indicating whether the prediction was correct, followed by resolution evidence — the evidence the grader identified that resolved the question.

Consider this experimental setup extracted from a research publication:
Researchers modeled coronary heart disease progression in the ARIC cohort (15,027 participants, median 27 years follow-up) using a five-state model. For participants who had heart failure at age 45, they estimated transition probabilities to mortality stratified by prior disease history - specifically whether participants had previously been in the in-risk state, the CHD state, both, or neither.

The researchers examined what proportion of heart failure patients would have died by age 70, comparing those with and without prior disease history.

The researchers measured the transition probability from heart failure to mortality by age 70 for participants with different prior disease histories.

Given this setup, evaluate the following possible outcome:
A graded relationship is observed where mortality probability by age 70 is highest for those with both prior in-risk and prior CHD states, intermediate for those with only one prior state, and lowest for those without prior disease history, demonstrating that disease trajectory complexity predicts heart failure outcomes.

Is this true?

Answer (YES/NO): YES